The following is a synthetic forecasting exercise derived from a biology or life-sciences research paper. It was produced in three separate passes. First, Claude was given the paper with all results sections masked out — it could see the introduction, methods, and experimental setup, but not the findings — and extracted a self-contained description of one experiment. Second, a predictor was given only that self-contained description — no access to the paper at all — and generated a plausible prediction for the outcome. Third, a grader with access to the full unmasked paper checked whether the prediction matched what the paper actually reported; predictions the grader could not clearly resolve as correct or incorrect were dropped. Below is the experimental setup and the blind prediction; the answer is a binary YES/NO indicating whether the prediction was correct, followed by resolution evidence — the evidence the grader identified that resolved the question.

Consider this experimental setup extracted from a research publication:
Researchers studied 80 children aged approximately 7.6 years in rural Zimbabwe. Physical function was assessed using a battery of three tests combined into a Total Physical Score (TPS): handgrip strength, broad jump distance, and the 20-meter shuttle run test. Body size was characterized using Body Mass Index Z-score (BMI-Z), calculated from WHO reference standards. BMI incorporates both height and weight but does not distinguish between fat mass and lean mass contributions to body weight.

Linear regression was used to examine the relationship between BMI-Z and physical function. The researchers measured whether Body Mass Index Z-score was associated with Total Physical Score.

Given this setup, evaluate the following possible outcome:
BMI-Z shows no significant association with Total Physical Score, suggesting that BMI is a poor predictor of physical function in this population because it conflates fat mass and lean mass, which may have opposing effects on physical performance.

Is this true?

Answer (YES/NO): YES